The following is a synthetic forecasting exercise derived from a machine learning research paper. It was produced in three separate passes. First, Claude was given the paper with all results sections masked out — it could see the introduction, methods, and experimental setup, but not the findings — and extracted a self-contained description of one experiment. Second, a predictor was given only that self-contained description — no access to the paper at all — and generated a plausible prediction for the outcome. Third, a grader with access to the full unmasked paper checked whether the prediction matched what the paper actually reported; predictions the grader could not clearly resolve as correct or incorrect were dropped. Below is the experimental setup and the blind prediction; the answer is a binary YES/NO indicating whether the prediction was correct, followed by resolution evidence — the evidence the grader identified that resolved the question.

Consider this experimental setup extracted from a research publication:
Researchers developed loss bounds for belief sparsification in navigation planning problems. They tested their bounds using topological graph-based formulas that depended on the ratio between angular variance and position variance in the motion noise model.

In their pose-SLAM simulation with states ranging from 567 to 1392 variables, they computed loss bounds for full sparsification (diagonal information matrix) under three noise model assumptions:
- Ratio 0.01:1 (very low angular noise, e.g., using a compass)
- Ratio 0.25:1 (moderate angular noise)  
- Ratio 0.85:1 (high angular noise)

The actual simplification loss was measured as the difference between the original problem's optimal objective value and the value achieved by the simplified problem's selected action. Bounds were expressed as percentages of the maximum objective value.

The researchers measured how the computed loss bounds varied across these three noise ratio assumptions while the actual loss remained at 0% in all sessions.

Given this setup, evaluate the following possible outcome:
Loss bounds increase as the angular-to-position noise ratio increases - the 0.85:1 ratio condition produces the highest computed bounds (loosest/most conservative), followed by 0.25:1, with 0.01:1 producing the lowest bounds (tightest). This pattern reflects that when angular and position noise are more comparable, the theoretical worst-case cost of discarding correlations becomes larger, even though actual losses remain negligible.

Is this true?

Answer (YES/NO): YES